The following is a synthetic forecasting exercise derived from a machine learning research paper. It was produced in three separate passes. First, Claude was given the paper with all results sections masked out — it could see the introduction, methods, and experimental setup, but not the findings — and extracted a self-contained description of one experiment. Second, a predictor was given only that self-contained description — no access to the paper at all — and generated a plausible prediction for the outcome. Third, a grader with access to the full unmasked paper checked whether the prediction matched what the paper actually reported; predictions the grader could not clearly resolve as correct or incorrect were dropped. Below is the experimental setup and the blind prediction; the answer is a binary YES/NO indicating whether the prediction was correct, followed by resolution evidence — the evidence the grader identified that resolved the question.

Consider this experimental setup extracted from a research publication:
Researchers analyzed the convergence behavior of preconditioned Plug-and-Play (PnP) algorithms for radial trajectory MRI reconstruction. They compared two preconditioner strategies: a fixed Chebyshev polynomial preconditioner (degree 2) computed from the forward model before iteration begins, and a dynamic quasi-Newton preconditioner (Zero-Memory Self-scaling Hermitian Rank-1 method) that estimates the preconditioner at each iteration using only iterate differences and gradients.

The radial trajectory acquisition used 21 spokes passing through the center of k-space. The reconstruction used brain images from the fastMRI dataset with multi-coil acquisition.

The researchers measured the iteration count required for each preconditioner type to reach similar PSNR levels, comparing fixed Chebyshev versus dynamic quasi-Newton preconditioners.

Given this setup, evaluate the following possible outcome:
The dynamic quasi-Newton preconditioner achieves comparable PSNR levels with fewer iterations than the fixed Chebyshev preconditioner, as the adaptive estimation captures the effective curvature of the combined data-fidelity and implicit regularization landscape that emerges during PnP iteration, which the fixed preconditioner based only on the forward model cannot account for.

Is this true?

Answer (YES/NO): NO